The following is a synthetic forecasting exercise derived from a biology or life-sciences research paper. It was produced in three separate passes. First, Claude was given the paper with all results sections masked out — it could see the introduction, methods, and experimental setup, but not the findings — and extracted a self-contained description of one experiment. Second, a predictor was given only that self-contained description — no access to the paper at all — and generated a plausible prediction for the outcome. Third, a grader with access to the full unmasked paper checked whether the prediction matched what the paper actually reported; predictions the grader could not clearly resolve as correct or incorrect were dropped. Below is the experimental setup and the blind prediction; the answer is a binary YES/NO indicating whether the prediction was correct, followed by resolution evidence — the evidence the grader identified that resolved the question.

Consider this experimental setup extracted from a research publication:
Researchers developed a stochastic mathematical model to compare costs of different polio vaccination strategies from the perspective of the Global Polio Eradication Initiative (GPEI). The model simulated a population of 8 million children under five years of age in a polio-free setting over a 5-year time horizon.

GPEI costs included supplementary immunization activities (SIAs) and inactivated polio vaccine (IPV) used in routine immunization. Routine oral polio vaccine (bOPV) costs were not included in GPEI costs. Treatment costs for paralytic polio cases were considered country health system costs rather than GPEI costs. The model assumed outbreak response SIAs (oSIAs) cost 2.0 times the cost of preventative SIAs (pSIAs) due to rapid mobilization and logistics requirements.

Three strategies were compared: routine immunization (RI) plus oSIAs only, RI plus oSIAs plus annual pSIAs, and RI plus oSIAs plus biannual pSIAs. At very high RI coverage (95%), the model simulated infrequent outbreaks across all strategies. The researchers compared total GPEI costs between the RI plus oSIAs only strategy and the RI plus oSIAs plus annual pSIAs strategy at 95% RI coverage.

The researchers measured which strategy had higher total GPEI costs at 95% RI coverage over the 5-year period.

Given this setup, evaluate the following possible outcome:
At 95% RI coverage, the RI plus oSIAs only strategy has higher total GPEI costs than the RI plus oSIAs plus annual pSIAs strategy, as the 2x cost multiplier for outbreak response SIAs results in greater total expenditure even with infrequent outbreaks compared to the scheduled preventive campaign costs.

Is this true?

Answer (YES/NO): NO